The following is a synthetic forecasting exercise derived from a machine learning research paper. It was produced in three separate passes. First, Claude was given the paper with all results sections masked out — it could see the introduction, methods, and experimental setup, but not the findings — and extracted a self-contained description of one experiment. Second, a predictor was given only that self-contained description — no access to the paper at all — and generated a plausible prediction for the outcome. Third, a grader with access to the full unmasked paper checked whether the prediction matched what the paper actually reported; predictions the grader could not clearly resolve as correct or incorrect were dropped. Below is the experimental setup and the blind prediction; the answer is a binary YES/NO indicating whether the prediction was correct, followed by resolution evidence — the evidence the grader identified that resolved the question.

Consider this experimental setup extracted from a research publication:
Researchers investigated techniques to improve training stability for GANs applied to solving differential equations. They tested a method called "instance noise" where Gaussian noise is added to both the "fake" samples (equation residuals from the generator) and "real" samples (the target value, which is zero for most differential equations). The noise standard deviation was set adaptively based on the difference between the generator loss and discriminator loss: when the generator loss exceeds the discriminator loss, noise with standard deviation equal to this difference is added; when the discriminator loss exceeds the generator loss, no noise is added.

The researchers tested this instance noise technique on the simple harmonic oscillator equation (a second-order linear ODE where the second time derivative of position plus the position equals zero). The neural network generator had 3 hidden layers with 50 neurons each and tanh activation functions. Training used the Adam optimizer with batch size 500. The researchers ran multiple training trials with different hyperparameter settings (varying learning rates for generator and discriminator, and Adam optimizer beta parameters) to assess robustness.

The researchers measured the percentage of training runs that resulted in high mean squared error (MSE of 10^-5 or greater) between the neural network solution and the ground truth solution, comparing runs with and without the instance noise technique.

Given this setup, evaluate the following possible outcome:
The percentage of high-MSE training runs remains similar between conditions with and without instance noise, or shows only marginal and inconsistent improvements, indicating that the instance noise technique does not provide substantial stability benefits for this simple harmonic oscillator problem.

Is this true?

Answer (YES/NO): NO